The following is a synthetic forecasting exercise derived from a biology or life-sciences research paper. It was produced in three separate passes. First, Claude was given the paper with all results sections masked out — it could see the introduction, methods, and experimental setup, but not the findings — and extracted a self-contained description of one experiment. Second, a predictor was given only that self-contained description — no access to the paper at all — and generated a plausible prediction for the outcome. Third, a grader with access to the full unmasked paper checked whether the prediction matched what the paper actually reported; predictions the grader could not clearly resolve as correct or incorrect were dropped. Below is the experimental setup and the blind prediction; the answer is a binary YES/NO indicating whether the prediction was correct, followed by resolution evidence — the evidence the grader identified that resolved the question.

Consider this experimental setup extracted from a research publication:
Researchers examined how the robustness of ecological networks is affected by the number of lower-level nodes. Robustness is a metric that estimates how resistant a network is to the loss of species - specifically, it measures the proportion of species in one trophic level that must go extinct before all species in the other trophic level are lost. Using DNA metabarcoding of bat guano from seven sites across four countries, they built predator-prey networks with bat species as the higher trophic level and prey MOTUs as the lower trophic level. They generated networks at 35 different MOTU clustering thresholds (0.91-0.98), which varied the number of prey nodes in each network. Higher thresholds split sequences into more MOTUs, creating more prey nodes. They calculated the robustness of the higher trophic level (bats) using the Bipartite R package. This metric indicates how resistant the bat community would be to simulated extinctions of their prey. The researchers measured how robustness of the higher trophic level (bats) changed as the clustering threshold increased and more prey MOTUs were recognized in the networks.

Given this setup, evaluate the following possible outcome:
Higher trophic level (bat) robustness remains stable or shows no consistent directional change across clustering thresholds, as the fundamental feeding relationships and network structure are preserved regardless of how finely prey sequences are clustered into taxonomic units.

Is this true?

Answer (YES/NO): NO